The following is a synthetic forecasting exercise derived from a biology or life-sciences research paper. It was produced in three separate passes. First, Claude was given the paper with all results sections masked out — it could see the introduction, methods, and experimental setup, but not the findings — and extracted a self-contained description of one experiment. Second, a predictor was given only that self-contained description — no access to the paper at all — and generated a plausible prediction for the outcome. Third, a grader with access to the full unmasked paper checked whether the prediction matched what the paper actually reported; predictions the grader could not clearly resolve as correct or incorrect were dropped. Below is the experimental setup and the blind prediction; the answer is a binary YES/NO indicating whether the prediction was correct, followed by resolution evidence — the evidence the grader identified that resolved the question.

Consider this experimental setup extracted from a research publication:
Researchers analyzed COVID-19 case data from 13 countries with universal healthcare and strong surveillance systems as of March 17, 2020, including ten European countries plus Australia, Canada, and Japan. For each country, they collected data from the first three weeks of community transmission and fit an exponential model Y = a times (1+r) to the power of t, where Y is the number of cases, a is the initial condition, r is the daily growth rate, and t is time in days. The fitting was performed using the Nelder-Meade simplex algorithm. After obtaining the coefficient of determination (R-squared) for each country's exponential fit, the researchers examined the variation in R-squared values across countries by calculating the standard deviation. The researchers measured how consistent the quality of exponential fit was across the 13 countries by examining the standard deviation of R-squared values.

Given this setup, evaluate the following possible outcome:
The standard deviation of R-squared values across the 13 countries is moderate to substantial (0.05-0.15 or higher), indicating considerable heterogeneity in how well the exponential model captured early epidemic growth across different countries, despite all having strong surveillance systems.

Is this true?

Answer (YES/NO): NO